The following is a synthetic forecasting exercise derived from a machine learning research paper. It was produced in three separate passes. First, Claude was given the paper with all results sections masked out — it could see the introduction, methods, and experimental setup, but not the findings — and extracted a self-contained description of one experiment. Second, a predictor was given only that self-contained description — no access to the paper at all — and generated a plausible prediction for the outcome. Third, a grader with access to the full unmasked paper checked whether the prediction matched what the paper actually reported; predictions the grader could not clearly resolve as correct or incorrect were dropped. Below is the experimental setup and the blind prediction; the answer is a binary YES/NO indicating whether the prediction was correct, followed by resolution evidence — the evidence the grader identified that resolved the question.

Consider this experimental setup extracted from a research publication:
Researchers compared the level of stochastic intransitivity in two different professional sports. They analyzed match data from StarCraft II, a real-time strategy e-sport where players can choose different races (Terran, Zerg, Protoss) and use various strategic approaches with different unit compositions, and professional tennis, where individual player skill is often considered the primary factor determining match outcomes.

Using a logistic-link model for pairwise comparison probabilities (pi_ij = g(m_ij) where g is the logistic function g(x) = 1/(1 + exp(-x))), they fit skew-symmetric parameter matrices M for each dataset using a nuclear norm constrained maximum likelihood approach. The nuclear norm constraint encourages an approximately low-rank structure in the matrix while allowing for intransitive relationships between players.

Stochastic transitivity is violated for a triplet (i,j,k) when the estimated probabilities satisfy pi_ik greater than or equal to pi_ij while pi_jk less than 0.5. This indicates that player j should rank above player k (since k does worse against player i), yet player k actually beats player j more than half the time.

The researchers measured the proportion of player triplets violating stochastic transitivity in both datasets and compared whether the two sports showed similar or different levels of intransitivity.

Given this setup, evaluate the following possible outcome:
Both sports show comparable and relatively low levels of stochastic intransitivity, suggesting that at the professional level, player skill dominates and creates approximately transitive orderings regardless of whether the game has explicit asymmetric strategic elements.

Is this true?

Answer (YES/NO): NO